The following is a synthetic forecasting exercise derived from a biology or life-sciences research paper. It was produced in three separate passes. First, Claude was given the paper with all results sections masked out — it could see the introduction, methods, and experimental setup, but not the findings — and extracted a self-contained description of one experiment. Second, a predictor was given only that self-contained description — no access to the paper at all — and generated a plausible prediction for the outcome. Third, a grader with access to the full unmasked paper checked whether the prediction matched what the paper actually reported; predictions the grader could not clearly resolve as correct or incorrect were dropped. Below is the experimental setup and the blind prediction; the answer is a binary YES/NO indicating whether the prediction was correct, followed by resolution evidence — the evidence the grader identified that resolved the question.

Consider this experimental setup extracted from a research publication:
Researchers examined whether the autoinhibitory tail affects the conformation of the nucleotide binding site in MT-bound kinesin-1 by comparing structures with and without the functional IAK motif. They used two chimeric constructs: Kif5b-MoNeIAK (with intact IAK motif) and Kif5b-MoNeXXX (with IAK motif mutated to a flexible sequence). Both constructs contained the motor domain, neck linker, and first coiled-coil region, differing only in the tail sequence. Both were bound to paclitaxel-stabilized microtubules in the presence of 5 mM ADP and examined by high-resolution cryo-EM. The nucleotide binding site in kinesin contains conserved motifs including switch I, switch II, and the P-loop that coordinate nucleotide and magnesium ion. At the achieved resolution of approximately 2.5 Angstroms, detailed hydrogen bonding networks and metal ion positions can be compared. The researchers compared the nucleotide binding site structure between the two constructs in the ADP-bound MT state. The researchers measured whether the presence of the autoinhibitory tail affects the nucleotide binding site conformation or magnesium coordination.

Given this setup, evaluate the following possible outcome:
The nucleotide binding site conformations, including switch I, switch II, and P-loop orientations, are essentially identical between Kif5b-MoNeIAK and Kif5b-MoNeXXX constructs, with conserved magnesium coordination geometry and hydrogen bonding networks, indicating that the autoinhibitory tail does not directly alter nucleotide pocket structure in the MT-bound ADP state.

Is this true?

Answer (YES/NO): YES